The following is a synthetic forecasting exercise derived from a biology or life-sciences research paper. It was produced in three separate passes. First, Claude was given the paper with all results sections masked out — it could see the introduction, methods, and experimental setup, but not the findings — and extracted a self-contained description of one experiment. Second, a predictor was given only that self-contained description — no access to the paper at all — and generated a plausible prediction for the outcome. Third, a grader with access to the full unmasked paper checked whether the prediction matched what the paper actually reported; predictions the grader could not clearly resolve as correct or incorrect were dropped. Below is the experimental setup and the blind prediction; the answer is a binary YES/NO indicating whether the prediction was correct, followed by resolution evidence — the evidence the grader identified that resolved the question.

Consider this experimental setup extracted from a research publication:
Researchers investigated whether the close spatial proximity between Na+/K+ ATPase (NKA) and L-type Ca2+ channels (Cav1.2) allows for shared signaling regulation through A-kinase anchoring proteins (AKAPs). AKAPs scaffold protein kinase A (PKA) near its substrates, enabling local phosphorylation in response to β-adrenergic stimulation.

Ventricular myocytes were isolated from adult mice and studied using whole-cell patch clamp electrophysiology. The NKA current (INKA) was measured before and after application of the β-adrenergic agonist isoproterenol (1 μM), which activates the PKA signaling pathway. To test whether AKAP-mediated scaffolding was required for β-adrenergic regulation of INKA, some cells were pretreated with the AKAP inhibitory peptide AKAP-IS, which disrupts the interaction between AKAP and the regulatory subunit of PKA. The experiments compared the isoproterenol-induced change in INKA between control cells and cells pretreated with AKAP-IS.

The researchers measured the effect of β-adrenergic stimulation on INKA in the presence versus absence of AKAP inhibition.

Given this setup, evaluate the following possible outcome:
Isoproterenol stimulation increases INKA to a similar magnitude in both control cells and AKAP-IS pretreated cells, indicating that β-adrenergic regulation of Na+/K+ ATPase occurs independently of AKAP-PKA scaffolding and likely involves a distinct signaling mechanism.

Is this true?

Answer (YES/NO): NO